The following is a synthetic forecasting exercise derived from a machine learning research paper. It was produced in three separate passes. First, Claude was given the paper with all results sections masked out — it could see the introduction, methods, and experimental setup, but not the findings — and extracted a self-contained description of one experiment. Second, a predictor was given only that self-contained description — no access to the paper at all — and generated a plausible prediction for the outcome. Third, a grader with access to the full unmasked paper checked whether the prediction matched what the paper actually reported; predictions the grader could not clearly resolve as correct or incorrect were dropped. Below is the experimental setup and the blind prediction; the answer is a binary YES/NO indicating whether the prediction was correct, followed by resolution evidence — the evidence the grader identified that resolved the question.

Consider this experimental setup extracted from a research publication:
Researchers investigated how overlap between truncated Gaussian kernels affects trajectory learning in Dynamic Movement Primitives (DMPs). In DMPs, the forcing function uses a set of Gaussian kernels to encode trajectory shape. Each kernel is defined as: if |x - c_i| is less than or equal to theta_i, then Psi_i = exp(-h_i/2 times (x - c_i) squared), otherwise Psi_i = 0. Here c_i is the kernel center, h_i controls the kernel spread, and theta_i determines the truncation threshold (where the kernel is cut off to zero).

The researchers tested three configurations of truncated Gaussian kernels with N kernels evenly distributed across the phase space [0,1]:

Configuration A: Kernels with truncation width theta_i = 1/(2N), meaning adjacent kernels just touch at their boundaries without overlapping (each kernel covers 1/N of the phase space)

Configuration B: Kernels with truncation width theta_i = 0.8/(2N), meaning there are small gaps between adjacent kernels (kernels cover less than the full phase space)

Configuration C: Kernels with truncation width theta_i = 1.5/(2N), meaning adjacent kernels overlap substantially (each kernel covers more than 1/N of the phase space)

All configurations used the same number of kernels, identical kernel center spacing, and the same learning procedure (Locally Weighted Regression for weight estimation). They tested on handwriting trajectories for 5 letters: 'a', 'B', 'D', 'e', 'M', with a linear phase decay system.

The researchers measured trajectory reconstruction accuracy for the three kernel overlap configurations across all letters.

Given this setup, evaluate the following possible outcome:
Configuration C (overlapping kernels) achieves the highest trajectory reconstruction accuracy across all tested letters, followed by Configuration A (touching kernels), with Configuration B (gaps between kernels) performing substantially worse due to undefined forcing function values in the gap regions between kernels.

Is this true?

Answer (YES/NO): NO